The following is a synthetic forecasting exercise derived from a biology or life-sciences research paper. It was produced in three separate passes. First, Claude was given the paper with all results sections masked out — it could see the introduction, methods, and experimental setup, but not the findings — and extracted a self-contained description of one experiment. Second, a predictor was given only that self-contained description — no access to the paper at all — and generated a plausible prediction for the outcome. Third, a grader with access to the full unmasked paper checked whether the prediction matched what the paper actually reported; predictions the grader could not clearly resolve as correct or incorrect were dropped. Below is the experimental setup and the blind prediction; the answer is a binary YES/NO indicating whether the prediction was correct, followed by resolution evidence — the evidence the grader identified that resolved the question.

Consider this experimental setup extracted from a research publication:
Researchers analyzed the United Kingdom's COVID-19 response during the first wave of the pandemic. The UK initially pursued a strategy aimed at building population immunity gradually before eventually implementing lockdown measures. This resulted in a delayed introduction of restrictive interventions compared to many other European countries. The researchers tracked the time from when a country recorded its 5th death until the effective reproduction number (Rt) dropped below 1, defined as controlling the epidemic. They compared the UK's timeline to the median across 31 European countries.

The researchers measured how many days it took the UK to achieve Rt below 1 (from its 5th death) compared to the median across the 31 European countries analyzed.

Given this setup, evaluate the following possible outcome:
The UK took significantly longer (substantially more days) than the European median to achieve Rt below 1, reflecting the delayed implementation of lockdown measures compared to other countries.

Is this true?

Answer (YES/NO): YES